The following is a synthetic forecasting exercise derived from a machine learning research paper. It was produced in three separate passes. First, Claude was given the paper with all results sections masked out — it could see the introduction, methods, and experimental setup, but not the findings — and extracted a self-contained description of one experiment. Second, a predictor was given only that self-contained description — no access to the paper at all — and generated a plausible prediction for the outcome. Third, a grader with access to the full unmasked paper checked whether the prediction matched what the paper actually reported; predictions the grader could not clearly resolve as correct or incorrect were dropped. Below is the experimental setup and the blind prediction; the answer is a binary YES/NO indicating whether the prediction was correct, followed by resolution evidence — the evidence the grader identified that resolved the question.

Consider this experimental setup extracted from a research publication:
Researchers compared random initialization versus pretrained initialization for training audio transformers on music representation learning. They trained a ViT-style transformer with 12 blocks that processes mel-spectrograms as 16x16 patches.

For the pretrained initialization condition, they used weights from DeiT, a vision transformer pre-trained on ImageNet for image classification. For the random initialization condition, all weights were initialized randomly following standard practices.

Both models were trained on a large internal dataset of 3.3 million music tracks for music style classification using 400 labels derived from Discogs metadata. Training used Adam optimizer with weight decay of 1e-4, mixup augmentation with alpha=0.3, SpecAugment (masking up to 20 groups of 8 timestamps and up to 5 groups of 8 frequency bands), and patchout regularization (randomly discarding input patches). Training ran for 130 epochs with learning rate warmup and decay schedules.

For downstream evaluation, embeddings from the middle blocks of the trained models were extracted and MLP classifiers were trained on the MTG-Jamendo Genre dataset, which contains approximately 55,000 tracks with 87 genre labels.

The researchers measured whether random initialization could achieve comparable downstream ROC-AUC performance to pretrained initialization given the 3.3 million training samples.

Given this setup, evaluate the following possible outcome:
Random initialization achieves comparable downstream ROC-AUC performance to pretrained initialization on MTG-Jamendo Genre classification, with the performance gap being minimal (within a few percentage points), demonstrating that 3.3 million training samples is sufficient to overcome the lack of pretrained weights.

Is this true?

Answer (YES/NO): NO